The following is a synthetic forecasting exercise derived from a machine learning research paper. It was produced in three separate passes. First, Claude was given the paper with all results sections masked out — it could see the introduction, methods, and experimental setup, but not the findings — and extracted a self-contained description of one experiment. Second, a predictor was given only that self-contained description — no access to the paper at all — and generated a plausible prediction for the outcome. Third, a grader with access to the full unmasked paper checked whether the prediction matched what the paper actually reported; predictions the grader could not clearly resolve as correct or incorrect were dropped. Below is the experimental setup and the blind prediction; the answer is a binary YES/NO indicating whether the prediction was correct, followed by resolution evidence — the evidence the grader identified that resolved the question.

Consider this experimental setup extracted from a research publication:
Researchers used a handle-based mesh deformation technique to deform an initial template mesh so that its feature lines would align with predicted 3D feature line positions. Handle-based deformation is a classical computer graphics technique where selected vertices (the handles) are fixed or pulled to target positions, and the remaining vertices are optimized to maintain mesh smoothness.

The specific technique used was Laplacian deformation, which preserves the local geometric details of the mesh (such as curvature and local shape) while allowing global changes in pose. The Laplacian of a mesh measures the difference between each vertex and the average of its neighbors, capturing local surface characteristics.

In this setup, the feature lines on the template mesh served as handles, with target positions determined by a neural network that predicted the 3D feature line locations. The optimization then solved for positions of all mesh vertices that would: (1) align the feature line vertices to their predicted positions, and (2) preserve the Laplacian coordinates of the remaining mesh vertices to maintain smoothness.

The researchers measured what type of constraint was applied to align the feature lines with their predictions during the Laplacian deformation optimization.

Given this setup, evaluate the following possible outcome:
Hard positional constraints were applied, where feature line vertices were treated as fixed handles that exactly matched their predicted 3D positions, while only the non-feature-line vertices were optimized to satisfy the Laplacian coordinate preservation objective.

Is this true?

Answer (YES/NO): YES